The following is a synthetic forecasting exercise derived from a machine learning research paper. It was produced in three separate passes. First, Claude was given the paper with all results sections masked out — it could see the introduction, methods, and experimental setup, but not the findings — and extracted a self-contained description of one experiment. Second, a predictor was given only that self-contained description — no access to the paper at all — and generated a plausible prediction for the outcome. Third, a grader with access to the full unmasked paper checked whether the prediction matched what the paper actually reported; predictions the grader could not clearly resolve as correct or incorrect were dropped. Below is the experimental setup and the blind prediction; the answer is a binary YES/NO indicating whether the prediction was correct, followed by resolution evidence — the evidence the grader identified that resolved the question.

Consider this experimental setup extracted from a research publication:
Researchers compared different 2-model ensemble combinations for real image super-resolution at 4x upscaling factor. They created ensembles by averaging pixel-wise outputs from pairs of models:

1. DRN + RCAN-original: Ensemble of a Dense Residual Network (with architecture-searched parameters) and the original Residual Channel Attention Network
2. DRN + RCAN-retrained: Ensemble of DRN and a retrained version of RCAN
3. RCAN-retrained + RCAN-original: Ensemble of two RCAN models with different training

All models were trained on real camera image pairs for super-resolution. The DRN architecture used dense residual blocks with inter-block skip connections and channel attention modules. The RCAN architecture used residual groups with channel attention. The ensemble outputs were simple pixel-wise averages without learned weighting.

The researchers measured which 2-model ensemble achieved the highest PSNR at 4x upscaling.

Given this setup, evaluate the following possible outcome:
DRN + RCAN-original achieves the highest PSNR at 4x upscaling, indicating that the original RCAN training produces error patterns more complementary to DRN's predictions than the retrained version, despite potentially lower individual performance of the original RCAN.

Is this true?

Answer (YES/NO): YES